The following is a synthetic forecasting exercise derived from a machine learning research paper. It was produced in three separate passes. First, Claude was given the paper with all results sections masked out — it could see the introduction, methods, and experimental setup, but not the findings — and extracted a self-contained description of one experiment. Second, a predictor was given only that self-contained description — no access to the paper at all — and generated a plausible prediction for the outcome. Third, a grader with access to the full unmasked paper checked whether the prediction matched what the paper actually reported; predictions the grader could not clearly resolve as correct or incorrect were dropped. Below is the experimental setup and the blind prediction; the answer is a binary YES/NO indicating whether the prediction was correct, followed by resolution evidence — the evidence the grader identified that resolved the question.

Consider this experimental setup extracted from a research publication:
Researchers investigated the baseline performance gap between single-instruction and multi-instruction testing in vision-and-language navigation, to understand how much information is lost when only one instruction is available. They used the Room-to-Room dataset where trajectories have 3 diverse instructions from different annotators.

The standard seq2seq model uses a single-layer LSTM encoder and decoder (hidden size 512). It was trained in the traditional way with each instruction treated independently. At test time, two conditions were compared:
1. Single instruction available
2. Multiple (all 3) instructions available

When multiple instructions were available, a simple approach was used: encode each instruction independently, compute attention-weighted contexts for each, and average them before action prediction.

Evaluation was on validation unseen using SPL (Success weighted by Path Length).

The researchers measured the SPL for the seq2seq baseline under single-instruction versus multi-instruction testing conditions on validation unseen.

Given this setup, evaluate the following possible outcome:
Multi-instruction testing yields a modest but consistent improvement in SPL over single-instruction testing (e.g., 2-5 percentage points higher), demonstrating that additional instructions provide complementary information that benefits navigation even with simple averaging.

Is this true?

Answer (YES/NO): NO